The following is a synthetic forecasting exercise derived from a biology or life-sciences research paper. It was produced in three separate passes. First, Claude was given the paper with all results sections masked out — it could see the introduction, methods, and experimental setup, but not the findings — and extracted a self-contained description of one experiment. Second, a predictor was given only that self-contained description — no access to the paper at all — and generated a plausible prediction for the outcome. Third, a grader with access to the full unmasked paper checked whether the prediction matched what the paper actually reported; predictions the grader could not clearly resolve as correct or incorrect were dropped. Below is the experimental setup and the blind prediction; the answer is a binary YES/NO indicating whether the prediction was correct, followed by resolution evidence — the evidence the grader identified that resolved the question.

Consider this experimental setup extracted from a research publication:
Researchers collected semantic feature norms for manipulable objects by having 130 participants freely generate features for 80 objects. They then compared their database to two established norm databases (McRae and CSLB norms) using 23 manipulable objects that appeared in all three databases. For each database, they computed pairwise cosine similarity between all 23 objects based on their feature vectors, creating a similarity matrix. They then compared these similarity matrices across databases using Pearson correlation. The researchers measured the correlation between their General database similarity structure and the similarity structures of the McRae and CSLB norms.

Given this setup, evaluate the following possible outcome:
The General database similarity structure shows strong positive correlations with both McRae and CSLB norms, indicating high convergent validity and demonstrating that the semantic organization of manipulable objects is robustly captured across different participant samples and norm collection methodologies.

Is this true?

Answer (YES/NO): YES